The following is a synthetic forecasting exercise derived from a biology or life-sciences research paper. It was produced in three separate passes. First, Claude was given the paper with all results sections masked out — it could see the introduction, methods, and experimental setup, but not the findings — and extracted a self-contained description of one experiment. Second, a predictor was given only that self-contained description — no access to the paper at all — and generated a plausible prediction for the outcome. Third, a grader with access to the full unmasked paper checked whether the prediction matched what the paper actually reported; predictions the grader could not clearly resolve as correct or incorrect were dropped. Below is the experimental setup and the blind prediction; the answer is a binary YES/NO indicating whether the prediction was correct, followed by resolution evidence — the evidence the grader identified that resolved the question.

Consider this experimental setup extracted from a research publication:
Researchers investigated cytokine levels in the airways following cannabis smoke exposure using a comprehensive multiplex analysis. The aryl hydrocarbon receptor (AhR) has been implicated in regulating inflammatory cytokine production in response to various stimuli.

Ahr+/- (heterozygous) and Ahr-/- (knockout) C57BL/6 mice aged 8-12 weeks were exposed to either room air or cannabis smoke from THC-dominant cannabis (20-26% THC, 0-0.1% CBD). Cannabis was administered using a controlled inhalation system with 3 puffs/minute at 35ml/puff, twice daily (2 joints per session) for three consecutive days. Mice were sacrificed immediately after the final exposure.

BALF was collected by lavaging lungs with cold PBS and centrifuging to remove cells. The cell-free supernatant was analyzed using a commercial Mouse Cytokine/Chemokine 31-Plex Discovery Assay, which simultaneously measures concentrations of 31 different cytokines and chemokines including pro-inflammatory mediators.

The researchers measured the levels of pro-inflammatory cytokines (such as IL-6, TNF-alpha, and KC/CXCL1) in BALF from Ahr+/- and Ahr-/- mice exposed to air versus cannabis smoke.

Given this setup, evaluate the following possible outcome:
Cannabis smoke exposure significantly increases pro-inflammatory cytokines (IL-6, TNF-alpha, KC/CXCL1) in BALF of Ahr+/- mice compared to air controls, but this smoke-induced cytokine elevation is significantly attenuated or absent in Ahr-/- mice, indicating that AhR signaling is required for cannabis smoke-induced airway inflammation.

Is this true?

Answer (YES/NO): NO